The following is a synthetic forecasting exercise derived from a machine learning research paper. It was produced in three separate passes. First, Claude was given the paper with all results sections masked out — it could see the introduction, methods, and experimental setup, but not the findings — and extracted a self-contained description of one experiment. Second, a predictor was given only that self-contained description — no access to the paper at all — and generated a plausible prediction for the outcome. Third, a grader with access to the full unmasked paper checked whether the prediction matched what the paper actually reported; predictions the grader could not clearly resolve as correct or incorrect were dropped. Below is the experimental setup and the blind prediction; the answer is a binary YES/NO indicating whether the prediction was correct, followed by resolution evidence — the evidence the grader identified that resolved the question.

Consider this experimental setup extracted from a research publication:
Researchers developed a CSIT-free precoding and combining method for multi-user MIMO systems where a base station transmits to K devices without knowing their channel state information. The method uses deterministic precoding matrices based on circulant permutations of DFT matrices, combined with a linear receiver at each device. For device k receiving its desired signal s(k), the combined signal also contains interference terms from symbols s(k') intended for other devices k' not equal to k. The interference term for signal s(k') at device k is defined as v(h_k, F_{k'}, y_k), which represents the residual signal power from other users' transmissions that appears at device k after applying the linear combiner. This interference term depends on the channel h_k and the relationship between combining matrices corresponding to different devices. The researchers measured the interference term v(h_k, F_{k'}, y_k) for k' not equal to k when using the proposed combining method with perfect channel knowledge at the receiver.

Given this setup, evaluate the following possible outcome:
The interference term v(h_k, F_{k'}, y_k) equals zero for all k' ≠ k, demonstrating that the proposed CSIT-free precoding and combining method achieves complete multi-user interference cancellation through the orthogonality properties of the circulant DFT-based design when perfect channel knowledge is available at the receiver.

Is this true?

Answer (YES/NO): YES